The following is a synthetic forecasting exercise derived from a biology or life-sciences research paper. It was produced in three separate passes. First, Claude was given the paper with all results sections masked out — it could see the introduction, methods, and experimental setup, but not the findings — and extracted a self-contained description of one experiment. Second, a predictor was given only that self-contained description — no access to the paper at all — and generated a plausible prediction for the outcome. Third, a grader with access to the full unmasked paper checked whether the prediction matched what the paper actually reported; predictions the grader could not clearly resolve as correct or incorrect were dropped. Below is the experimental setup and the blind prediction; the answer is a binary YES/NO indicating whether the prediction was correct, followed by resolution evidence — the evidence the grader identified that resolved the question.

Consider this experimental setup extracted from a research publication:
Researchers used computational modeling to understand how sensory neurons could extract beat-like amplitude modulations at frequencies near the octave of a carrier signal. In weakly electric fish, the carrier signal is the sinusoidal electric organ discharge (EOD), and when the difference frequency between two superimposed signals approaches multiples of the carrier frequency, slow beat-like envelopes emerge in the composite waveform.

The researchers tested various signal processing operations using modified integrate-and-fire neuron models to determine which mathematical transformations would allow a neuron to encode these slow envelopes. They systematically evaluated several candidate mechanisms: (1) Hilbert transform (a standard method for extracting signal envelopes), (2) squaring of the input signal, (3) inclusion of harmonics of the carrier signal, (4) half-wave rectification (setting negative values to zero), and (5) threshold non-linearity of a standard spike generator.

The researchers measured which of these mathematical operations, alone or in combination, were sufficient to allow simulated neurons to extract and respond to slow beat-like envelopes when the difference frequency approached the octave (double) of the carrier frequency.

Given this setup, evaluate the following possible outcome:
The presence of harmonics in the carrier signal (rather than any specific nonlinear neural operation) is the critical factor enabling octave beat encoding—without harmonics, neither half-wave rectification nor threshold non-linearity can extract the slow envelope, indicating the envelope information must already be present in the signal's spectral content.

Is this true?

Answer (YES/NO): NO